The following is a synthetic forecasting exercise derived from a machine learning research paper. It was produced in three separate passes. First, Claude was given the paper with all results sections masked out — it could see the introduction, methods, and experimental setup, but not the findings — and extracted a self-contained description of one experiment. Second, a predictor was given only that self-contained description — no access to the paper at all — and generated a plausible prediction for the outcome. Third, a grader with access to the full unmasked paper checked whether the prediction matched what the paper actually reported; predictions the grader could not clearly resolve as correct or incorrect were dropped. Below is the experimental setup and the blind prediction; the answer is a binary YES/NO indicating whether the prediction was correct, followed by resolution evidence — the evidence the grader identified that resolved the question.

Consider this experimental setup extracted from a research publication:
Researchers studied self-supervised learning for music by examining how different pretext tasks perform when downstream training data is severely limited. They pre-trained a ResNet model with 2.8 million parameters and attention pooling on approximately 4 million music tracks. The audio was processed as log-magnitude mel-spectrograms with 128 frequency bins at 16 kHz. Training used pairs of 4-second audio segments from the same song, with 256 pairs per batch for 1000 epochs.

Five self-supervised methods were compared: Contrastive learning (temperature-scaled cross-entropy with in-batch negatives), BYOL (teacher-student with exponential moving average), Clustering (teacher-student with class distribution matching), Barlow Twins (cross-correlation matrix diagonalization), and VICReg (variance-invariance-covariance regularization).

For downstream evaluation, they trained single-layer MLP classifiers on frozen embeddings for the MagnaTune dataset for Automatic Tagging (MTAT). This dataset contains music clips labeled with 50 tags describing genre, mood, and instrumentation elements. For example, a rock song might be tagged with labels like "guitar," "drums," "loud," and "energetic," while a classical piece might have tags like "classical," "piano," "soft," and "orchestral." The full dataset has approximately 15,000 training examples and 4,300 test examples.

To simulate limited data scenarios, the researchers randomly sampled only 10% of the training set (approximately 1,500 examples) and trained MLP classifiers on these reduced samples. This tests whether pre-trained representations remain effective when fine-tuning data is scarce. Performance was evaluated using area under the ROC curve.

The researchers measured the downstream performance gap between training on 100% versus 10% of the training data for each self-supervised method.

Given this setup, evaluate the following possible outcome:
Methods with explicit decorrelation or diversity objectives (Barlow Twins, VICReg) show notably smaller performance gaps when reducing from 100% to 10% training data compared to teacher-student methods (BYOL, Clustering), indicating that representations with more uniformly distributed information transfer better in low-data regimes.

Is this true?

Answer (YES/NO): NO